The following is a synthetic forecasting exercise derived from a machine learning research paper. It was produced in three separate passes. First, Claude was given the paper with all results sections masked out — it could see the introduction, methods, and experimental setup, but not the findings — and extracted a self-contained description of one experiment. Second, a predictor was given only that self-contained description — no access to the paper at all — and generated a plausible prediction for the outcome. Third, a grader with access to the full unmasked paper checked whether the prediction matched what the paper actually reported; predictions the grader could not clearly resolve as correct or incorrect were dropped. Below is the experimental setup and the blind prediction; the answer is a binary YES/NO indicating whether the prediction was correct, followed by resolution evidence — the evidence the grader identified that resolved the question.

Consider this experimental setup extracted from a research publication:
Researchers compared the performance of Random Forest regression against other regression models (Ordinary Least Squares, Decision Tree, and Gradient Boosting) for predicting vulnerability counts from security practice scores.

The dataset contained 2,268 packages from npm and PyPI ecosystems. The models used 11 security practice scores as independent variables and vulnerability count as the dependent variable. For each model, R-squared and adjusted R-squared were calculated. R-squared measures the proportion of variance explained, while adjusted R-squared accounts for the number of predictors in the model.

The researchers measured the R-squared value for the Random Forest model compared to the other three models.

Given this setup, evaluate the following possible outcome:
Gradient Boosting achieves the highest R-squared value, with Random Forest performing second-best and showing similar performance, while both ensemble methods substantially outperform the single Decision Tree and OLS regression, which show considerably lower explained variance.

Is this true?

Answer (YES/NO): NO